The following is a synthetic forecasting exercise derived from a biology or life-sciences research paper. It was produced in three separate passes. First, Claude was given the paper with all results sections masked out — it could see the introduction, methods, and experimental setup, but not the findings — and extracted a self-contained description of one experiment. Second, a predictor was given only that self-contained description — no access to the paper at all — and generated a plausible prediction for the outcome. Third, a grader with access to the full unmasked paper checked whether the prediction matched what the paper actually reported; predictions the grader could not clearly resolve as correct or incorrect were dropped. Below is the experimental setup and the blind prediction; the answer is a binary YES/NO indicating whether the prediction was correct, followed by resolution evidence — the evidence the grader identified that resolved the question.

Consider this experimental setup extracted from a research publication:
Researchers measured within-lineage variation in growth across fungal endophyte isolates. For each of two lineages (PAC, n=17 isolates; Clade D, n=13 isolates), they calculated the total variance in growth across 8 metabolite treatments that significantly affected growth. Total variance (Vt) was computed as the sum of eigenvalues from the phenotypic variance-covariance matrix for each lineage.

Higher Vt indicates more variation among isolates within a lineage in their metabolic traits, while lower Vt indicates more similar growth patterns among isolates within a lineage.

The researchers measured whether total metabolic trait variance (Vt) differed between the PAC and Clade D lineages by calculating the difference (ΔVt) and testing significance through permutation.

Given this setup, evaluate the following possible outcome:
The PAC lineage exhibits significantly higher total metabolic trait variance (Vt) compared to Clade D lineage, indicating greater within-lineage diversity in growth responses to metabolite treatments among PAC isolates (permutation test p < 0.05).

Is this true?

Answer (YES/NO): YES